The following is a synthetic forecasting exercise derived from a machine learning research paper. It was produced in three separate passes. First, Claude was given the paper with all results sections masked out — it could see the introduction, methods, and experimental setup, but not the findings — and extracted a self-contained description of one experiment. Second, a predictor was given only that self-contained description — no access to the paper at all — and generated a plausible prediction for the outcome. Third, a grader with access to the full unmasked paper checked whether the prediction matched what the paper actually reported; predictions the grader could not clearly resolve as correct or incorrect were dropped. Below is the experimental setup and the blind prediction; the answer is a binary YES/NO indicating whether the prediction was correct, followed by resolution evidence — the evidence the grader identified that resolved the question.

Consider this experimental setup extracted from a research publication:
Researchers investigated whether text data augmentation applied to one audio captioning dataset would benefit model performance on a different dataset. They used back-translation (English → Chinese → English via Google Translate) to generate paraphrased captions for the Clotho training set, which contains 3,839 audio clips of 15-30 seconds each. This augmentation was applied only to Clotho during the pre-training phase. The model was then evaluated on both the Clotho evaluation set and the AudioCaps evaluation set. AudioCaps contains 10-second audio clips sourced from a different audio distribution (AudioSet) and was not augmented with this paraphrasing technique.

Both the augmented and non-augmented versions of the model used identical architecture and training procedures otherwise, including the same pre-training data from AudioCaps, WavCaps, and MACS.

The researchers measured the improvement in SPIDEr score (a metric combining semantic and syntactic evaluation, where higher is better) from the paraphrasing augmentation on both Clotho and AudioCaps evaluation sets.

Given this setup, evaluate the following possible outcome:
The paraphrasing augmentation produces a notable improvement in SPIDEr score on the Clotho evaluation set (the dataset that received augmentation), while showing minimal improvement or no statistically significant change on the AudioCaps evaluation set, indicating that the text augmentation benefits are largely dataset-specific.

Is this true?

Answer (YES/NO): NO